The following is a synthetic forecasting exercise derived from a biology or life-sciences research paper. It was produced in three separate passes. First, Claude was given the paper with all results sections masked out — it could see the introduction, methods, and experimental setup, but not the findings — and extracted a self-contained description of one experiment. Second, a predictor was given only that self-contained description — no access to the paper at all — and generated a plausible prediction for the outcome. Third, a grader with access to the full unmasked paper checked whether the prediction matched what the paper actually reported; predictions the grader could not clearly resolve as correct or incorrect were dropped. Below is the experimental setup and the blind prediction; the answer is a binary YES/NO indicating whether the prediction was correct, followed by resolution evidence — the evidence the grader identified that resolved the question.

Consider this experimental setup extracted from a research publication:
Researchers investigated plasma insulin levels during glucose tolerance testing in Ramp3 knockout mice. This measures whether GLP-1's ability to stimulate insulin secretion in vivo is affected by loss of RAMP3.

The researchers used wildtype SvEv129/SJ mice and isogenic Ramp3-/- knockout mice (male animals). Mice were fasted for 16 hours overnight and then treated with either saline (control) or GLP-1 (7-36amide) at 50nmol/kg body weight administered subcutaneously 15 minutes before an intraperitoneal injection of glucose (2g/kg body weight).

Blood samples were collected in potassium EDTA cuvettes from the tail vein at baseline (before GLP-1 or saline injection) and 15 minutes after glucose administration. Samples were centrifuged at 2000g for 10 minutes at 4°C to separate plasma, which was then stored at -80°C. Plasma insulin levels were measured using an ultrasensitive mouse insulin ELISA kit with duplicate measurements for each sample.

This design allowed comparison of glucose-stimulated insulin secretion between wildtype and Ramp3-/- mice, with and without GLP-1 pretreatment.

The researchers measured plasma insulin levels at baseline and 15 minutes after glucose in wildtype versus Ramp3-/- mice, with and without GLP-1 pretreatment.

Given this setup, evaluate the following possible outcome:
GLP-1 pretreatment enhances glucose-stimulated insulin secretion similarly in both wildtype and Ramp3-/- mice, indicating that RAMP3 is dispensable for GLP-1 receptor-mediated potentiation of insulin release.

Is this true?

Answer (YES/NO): NO